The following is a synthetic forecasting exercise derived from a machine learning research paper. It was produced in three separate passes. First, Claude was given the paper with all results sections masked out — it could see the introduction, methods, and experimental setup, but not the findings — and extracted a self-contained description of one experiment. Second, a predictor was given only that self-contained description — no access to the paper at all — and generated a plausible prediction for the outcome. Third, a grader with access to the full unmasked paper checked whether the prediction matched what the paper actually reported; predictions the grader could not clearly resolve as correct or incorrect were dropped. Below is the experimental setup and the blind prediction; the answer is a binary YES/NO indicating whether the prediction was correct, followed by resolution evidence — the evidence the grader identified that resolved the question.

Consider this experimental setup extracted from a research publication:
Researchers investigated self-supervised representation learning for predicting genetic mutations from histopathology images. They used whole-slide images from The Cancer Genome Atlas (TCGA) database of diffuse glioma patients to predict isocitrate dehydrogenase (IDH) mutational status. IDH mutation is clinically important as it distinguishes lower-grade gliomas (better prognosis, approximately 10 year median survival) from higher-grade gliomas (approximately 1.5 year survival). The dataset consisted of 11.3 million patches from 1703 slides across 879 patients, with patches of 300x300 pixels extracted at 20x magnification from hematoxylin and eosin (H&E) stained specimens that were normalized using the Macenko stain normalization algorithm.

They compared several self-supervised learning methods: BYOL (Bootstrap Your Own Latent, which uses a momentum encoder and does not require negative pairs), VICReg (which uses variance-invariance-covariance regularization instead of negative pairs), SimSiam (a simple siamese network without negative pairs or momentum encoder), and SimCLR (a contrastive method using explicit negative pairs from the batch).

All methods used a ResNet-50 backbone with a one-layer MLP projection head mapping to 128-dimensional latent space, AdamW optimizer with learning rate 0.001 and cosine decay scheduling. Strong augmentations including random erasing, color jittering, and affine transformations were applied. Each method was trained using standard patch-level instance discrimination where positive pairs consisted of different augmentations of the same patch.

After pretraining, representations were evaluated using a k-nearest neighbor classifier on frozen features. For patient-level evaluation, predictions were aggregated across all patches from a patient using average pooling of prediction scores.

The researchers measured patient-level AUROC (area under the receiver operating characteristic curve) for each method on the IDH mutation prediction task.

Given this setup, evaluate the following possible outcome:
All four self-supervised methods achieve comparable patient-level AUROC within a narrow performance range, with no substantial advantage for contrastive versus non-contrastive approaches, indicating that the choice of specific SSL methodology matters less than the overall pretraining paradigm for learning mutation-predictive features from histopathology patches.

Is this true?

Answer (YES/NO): NO